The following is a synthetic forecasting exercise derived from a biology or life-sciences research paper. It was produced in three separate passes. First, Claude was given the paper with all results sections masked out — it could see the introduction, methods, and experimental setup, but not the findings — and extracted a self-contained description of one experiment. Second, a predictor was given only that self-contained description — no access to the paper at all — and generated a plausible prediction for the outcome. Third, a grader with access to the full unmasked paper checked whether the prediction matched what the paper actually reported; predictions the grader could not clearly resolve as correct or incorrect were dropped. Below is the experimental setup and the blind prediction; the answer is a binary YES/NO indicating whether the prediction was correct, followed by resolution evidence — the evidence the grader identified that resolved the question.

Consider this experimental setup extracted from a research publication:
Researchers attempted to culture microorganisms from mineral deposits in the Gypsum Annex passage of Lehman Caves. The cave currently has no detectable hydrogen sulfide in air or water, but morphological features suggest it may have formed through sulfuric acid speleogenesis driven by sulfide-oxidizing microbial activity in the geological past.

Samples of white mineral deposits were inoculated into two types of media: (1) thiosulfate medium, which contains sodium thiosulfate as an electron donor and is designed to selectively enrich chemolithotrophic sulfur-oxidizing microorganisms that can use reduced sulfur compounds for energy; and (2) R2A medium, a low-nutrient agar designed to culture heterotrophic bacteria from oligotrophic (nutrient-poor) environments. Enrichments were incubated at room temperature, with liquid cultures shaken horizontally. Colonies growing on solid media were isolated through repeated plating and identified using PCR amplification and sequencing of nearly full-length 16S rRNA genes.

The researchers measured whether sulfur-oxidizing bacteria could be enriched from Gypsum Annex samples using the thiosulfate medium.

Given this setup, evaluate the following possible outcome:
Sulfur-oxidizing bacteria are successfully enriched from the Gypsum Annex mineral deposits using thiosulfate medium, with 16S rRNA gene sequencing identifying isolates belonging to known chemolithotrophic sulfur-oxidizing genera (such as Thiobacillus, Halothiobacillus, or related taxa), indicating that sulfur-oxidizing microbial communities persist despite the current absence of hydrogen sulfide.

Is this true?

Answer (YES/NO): NO